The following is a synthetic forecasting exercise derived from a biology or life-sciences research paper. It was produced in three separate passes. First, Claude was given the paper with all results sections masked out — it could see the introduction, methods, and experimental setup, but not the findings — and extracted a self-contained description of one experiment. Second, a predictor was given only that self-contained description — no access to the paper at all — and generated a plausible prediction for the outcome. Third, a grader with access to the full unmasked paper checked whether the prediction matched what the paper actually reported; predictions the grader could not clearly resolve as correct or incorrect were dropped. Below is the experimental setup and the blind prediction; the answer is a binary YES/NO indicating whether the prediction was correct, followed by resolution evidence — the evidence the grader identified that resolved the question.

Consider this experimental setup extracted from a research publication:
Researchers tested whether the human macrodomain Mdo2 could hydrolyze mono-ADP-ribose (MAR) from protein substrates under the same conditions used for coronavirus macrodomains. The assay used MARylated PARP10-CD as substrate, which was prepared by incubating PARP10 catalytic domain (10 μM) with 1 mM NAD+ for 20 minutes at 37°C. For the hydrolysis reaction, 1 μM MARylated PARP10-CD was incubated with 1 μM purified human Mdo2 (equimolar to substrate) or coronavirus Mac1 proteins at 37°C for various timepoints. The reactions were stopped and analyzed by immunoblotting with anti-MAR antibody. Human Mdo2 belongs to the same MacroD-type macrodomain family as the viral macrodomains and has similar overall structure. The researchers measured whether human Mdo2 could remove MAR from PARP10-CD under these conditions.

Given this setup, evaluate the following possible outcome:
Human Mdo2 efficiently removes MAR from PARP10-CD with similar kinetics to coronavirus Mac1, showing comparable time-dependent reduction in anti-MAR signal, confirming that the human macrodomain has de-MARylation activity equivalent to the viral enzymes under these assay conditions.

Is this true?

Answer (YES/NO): NO